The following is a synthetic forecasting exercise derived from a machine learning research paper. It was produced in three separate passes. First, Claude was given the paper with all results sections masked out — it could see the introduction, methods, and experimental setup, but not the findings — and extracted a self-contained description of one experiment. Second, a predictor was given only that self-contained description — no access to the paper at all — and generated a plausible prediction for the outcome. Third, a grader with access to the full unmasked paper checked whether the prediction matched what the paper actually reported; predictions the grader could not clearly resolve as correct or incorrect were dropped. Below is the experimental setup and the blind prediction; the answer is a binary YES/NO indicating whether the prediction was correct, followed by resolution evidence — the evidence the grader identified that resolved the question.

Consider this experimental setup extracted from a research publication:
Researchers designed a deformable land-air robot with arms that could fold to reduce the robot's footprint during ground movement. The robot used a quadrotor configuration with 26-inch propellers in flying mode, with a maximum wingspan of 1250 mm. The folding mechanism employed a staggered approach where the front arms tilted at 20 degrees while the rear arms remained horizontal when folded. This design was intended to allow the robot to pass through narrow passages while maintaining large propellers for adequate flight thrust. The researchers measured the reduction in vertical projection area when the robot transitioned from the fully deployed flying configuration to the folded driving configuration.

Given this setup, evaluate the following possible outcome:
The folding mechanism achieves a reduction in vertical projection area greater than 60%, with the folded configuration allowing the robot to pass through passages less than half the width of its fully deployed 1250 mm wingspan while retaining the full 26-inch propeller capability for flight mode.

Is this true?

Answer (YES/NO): NO